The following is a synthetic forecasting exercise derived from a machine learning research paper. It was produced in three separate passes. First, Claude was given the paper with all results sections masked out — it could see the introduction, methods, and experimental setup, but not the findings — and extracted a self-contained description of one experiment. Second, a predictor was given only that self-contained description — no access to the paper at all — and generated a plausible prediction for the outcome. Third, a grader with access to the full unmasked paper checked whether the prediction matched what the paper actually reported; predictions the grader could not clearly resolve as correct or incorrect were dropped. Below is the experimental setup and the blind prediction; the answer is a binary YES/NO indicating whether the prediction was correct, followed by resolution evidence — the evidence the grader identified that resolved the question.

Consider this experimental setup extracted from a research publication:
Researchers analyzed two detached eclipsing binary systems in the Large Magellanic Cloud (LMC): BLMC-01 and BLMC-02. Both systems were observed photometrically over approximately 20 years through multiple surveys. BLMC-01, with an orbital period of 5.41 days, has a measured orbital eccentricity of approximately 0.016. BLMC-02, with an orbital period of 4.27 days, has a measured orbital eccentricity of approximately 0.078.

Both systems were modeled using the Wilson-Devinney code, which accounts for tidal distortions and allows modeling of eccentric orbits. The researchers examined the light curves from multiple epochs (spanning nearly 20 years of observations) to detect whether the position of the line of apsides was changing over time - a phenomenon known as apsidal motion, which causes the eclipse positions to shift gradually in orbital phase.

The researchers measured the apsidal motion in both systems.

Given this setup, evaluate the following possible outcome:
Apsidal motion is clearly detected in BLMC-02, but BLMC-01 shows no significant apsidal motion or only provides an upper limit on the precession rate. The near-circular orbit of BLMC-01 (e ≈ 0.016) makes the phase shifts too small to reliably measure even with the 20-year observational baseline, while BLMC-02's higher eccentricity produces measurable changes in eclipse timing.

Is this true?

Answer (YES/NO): NO